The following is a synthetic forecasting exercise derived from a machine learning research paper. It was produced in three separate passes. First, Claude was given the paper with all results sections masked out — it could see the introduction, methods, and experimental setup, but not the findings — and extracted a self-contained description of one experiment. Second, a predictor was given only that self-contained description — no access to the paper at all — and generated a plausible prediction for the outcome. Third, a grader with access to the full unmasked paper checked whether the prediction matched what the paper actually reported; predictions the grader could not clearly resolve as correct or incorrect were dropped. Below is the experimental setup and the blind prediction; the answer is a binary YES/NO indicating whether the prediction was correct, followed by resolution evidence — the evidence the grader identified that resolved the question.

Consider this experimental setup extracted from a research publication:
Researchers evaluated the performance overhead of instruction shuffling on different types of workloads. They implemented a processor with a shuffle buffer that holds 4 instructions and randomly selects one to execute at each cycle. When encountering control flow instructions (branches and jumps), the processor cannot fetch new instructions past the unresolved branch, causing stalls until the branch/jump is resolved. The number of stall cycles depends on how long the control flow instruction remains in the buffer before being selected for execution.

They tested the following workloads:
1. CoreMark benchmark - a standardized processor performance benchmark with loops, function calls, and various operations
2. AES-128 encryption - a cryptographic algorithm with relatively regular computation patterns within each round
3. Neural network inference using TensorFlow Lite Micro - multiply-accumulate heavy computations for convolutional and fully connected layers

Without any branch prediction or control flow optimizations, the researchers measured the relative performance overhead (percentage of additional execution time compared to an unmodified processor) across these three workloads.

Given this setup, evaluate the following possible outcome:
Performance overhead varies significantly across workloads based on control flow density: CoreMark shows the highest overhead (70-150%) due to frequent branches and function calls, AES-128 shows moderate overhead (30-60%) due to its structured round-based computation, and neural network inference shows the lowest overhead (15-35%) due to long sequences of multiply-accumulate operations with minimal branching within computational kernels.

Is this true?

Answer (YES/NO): NO